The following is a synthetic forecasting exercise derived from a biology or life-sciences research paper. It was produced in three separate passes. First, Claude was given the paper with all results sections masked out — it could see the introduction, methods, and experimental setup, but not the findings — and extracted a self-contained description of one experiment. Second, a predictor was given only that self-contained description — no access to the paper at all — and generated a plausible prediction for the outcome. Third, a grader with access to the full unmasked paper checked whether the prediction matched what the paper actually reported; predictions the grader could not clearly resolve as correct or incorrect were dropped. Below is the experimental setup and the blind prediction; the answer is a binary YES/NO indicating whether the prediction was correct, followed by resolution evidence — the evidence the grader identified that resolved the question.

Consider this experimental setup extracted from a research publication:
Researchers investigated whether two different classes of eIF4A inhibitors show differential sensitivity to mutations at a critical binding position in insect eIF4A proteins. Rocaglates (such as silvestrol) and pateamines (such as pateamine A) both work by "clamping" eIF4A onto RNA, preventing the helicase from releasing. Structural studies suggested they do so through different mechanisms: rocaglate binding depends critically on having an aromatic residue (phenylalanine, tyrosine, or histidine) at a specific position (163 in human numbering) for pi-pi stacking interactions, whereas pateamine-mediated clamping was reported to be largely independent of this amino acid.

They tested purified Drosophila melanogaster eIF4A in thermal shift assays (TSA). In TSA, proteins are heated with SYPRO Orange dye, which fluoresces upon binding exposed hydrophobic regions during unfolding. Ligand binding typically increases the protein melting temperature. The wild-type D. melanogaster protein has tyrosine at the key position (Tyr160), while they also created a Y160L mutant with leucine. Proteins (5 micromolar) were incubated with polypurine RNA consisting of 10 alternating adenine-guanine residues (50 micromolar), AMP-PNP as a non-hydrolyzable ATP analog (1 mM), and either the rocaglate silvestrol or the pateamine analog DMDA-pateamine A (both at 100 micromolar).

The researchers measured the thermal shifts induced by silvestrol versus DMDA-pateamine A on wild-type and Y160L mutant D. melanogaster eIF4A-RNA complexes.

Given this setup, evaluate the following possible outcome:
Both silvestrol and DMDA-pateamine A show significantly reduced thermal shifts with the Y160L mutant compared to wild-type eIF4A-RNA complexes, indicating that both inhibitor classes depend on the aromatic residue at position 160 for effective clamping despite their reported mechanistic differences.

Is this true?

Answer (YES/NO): YES